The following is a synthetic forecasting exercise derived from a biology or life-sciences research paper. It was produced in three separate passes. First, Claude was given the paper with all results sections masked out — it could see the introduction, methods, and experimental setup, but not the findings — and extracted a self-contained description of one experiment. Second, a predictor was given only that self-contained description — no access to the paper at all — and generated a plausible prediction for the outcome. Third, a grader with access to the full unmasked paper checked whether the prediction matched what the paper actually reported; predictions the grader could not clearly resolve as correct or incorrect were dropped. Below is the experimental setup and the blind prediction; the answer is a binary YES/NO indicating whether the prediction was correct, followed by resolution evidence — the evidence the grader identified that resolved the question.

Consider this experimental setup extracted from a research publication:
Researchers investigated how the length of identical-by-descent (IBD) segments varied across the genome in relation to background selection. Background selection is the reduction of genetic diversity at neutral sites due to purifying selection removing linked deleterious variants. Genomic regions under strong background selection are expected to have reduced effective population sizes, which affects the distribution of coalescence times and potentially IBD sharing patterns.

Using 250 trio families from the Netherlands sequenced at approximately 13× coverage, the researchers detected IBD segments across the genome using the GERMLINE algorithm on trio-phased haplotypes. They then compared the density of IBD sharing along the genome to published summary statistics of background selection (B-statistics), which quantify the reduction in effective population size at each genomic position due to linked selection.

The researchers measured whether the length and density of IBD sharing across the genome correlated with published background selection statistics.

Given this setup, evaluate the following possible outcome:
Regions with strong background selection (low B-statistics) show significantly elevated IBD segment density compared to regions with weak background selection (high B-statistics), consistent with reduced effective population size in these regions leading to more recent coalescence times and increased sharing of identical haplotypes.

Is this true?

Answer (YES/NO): NO